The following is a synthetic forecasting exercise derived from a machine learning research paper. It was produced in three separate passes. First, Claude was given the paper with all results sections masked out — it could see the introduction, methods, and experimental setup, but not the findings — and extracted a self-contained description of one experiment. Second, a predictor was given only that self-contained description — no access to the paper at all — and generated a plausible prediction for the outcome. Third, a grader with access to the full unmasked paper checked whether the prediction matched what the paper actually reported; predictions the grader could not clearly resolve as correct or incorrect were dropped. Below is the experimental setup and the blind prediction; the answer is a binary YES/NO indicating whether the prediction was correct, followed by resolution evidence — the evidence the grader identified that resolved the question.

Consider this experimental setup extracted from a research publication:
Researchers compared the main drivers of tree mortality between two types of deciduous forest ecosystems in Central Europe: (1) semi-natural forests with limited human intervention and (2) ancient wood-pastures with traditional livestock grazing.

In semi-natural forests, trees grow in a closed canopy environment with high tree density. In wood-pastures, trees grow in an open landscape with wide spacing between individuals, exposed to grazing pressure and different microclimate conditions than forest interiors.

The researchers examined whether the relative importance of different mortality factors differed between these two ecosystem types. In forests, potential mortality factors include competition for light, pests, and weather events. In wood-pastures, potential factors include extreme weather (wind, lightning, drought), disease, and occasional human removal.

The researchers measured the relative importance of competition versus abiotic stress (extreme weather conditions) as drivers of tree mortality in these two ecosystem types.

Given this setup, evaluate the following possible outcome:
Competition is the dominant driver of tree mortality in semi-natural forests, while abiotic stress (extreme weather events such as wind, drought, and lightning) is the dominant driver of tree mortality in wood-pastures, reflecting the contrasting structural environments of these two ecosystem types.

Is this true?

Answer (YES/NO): YES